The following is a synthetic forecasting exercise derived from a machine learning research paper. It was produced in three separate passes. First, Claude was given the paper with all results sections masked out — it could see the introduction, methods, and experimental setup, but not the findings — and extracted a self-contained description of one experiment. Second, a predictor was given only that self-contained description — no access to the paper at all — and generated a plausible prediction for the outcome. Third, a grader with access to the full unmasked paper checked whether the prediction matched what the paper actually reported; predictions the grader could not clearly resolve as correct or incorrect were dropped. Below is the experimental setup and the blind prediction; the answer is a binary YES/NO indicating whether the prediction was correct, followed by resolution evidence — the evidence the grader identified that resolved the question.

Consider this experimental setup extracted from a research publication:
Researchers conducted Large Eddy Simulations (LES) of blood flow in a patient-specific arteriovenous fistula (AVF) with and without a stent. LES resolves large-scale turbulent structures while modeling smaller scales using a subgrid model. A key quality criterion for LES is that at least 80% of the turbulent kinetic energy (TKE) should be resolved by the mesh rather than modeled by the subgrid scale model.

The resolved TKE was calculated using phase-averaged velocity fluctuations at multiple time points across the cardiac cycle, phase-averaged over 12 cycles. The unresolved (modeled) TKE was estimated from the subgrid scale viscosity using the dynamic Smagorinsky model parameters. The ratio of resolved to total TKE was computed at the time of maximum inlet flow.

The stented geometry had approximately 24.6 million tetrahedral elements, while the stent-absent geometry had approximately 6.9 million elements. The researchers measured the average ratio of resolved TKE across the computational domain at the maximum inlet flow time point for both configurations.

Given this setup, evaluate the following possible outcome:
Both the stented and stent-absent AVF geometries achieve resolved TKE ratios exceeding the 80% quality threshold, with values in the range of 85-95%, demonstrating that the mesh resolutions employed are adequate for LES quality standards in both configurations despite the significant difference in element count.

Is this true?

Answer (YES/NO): NO